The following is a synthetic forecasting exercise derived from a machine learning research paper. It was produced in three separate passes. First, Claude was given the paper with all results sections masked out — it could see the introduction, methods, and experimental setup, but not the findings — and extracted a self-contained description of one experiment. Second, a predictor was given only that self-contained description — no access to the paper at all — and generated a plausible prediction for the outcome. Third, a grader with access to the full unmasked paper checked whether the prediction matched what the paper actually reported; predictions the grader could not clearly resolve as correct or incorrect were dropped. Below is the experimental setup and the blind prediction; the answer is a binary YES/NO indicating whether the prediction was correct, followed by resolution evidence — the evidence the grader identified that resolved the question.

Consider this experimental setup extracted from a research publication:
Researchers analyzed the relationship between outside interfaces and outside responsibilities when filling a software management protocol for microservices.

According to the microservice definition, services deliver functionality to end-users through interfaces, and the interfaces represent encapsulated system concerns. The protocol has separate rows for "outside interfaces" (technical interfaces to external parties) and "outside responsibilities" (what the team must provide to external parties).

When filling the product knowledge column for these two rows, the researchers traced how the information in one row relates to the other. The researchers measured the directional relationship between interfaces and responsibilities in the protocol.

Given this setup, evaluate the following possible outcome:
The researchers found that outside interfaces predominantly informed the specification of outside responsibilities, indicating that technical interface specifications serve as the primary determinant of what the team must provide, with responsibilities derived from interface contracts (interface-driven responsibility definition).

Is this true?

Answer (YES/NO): NO